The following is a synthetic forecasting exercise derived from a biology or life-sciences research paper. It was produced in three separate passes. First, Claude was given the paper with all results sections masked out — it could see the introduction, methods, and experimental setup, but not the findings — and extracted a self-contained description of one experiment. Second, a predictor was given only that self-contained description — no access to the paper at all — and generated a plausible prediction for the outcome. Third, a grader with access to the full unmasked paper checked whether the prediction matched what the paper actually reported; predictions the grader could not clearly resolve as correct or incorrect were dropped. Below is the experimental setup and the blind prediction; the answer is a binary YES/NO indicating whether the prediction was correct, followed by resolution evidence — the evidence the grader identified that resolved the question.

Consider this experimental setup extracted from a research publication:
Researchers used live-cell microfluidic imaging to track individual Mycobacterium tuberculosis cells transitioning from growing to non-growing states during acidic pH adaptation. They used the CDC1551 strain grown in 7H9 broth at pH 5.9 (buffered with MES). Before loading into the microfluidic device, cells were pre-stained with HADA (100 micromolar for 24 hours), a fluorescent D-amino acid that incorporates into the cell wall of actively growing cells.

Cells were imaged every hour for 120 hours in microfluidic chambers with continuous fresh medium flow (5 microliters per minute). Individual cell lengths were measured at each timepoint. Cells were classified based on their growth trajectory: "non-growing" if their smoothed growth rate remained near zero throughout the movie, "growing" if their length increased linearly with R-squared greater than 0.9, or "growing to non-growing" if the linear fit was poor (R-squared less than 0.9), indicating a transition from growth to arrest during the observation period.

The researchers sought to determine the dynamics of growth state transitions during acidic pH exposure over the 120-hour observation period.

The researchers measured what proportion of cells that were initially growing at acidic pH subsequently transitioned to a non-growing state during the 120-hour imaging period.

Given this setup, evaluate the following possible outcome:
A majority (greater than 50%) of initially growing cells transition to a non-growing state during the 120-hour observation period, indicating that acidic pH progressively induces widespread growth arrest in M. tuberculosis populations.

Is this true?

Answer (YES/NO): NO